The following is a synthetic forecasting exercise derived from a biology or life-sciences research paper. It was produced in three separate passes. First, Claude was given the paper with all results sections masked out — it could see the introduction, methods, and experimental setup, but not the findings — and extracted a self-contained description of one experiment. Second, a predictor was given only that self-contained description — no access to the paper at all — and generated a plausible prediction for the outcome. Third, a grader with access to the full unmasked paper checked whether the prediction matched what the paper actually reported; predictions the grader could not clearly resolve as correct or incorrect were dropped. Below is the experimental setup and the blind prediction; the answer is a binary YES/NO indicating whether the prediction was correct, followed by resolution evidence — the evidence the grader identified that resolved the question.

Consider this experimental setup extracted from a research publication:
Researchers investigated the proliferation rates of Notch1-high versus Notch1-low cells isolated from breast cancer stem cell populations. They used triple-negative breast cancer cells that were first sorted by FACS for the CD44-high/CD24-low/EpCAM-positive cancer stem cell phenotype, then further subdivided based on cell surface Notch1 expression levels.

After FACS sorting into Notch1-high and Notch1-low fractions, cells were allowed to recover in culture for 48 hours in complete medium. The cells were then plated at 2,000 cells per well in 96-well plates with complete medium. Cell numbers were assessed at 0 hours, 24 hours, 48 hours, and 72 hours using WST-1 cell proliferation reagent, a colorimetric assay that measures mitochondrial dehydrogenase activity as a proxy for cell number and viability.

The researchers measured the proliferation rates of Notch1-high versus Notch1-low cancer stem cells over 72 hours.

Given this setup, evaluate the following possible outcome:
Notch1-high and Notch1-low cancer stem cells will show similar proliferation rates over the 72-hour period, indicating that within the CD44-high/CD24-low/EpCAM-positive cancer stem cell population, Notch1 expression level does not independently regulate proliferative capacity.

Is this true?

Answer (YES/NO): NO